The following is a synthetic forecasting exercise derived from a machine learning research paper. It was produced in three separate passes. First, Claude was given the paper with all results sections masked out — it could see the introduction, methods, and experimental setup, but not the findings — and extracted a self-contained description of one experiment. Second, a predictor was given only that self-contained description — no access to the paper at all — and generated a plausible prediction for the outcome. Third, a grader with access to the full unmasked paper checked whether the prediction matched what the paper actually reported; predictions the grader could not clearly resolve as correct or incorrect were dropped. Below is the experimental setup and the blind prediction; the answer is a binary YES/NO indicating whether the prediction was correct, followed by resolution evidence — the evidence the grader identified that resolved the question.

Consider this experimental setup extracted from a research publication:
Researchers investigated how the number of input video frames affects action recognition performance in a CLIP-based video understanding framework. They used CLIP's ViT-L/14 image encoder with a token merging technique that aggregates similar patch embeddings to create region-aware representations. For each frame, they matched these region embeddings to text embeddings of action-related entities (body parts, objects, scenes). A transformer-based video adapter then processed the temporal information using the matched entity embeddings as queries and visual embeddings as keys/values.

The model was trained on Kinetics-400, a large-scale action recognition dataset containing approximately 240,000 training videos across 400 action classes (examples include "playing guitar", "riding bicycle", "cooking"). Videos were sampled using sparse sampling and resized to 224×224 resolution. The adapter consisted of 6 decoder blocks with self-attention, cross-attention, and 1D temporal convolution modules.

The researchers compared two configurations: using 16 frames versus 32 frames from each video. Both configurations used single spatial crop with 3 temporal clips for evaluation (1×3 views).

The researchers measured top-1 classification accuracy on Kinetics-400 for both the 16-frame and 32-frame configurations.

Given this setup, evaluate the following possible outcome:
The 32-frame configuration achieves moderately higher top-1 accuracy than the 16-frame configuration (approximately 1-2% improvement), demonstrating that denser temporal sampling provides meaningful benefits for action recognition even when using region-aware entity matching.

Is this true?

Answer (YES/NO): NO